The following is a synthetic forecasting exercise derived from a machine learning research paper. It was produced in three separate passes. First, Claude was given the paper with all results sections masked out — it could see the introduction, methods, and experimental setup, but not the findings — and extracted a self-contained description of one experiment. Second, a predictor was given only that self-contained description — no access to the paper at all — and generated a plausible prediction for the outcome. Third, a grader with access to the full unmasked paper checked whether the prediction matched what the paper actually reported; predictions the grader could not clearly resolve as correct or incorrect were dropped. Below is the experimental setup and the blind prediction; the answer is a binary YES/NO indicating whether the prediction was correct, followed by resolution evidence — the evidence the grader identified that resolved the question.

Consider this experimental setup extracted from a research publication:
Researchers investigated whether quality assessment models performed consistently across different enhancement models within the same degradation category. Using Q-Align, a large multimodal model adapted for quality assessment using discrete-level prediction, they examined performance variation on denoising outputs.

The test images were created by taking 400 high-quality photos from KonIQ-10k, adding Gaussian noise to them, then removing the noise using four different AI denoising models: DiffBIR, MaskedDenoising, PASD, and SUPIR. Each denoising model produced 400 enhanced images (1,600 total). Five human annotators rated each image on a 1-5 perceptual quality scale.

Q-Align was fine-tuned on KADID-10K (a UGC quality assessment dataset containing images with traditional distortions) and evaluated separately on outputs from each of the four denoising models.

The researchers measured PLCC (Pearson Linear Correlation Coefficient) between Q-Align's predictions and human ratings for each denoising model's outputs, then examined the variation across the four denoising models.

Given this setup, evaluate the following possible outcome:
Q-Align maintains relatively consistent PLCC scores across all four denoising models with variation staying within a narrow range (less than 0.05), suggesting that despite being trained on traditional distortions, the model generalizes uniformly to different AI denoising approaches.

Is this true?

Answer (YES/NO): NO